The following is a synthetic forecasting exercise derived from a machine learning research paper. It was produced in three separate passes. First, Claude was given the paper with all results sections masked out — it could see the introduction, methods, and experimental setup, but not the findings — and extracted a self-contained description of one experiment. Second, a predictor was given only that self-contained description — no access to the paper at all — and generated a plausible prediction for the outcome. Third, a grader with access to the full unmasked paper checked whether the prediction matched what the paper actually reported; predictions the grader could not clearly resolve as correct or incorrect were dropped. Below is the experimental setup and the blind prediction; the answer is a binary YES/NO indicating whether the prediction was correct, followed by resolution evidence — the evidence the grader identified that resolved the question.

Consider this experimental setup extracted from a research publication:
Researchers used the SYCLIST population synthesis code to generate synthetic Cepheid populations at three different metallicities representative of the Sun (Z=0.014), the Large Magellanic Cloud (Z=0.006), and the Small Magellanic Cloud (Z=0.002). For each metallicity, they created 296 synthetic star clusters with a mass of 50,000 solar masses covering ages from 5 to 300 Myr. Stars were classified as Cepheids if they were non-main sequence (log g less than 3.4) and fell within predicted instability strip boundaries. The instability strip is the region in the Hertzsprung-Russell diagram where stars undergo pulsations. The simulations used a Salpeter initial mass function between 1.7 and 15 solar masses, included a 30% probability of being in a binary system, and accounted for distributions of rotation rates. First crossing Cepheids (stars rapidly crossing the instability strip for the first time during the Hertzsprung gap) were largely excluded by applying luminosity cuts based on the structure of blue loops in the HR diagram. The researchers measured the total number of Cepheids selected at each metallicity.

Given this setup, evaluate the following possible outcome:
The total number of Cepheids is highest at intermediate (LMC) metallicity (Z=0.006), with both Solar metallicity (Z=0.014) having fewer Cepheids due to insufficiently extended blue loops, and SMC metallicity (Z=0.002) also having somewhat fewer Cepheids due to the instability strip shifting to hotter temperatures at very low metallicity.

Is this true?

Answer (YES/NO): NO